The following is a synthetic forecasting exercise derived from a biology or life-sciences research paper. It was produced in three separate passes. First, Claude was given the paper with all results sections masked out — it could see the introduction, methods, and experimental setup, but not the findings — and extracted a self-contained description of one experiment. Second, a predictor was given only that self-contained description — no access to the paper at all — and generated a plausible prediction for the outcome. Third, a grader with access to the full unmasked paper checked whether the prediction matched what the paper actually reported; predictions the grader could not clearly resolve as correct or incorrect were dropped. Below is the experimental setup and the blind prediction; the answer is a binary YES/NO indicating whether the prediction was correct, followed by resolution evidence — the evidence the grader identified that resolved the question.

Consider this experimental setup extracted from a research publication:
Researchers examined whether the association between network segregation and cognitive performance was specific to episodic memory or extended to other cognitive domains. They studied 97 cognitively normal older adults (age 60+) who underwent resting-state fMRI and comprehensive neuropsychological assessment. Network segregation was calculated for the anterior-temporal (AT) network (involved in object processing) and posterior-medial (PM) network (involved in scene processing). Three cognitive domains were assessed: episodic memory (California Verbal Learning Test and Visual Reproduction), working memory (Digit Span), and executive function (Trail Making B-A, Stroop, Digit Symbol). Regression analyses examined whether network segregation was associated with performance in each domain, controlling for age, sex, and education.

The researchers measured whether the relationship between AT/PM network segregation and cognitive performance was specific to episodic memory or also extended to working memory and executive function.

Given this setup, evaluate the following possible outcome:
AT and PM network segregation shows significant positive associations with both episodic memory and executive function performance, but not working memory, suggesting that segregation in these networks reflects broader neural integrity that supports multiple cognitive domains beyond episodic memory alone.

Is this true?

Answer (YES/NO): NO